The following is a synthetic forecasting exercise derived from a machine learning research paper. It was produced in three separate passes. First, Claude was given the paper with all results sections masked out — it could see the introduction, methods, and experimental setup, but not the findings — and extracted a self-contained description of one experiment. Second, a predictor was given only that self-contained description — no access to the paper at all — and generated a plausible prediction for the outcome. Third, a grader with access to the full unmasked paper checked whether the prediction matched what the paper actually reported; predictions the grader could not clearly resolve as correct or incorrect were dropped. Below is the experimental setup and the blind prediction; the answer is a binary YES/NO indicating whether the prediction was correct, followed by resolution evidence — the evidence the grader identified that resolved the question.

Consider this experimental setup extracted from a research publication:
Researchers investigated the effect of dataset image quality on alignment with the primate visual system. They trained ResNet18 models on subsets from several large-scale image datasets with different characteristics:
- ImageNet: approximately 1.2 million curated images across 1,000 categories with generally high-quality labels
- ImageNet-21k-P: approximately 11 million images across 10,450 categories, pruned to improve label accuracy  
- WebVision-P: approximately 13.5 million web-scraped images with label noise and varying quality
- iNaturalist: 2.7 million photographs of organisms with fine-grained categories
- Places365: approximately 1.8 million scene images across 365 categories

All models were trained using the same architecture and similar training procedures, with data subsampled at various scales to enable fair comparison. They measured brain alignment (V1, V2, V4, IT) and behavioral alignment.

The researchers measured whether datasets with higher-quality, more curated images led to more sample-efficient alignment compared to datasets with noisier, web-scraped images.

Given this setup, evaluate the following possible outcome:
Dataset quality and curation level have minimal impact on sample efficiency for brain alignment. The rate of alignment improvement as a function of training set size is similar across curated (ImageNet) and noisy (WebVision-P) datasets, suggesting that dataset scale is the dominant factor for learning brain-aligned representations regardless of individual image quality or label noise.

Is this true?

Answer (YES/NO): NO